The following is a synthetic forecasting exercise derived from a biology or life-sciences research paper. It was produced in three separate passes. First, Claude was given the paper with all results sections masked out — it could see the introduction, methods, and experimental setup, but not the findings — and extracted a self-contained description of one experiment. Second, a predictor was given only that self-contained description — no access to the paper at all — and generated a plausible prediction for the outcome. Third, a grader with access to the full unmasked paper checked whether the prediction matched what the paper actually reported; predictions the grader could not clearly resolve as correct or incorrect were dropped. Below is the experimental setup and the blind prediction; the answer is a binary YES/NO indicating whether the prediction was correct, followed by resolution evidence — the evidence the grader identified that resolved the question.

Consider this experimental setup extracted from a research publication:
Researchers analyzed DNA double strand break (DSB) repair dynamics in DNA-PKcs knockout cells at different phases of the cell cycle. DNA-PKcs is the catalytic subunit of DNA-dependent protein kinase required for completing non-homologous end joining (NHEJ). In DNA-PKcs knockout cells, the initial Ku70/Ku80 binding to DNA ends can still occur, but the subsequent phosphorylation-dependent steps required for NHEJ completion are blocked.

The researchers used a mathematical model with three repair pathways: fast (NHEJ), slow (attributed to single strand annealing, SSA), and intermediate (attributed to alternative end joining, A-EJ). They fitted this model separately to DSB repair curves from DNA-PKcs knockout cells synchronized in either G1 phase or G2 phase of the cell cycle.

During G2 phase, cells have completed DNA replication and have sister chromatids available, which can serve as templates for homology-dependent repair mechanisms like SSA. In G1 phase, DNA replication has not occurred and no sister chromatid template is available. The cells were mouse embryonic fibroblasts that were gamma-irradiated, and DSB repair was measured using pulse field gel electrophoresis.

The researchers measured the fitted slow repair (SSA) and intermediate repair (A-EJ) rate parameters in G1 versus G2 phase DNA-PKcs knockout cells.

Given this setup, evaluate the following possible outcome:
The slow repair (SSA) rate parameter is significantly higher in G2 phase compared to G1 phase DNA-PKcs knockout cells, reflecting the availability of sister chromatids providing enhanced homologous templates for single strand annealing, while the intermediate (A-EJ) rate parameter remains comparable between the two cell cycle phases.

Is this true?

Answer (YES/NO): NO